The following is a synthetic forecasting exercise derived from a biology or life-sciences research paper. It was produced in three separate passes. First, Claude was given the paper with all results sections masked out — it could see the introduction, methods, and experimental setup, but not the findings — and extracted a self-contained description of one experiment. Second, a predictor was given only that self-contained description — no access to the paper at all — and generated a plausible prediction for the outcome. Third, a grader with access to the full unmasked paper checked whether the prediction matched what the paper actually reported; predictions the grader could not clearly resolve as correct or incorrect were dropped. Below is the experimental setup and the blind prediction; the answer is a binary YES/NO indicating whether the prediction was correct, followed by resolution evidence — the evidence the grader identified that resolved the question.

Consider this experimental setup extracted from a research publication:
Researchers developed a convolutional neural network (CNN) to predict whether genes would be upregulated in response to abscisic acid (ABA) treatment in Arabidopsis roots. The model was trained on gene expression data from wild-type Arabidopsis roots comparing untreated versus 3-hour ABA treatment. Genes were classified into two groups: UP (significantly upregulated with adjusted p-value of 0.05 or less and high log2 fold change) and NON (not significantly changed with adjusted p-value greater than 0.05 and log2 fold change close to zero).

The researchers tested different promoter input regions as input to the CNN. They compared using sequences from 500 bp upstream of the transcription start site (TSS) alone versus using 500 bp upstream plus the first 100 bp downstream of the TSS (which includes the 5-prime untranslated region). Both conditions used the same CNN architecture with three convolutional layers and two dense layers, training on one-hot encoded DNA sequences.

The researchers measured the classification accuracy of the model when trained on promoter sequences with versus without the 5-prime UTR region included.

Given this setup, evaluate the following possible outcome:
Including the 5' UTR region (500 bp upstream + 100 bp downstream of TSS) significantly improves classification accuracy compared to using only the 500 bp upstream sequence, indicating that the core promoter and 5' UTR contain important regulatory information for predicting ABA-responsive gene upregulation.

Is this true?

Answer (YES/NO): YES